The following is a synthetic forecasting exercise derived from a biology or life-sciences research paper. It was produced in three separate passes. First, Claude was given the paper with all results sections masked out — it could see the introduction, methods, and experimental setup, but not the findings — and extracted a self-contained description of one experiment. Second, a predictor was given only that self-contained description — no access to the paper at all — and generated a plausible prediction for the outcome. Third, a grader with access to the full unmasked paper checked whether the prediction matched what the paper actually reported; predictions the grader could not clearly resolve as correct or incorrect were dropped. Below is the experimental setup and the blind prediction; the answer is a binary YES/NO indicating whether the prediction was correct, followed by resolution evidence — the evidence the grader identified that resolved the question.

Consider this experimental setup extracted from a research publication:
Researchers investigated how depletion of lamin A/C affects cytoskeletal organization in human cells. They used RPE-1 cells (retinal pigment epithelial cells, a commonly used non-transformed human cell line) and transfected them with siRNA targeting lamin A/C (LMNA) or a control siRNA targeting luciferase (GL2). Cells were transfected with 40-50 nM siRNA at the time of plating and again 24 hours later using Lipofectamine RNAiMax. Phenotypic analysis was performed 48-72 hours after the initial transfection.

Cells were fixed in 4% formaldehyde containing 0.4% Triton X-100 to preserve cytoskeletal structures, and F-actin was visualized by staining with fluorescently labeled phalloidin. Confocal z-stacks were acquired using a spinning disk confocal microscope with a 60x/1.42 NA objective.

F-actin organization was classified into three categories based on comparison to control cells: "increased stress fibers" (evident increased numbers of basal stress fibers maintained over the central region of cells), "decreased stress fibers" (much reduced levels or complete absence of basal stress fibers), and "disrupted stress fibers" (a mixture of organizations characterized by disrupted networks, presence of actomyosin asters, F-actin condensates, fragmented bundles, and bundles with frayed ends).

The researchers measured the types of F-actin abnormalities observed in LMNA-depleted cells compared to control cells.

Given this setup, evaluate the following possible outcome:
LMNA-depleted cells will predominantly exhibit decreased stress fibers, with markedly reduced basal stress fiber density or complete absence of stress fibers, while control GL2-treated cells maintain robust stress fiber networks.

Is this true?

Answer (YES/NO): NO